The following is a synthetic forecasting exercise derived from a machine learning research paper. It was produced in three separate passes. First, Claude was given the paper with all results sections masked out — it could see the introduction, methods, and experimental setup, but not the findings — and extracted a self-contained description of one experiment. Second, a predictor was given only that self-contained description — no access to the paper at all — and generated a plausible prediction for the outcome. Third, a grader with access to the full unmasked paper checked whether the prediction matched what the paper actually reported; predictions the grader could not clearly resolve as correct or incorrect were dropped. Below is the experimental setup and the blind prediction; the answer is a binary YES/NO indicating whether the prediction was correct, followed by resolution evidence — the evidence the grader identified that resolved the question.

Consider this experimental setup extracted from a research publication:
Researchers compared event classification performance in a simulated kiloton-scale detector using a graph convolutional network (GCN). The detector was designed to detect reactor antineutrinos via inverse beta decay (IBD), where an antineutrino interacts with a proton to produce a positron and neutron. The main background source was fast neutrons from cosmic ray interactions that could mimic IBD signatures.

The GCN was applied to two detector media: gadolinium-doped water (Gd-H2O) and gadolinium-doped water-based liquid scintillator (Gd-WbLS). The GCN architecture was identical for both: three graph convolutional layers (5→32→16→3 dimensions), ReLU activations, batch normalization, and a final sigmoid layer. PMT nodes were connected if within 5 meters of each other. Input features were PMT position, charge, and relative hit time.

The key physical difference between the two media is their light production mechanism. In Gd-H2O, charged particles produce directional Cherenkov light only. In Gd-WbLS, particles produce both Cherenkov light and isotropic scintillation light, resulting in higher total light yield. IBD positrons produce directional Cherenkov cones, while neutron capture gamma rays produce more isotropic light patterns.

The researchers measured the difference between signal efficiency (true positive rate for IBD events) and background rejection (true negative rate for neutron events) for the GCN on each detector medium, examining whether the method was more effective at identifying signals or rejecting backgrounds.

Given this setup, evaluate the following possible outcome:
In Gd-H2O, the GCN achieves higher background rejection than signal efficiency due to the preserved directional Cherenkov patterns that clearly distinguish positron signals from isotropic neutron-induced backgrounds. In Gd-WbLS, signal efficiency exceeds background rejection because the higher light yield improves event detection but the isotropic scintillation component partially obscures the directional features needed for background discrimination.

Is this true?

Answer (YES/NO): NO